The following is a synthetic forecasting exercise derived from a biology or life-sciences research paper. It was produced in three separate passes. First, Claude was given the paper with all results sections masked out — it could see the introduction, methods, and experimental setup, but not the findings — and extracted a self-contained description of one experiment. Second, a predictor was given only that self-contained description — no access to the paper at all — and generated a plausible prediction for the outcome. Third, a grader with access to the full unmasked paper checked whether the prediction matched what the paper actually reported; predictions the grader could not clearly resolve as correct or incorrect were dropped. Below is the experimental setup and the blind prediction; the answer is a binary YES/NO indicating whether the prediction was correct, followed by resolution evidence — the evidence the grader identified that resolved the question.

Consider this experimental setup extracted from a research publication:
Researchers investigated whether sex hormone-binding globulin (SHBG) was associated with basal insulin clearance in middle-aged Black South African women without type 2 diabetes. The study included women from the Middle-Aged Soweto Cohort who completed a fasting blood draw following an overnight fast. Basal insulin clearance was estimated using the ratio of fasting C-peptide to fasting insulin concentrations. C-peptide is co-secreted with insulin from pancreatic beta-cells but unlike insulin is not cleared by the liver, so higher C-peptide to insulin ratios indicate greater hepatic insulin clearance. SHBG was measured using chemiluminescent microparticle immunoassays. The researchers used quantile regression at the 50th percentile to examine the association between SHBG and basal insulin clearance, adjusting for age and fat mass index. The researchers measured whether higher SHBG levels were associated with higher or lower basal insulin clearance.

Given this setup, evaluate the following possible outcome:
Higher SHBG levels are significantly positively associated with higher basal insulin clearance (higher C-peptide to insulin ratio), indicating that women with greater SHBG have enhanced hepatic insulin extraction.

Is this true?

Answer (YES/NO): YES